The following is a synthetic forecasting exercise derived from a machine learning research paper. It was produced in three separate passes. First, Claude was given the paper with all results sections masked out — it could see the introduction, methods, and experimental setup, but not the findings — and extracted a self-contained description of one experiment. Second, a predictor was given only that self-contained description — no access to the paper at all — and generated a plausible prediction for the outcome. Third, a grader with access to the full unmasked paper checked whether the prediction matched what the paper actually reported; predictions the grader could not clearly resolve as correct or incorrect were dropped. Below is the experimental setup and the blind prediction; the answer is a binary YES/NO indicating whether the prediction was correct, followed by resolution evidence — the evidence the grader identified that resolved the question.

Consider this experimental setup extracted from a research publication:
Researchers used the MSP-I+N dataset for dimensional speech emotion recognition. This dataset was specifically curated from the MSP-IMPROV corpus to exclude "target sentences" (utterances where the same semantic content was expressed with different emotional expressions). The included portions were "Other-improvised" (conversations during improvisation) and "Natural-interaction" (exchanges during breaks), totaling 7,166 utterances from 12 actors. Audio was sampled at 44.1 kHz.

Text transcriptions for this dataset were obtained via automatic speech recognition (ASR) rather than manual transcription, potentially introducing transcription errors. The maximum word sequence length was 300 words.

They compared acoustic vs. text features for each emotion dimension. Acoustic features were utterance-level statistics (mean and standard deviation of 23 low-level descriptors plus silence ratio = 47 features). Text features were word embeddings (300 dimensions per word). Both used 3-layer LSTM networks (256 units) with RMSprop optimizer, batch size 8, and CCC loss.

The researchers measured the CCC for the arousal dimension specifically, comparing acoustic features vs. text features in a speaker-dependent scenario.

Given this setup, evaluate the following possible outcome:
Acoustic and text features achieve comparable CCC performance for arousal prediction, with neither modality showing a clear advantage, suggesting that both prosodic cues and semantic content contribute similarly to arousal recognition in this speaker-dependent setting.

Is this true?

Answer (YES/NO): NO